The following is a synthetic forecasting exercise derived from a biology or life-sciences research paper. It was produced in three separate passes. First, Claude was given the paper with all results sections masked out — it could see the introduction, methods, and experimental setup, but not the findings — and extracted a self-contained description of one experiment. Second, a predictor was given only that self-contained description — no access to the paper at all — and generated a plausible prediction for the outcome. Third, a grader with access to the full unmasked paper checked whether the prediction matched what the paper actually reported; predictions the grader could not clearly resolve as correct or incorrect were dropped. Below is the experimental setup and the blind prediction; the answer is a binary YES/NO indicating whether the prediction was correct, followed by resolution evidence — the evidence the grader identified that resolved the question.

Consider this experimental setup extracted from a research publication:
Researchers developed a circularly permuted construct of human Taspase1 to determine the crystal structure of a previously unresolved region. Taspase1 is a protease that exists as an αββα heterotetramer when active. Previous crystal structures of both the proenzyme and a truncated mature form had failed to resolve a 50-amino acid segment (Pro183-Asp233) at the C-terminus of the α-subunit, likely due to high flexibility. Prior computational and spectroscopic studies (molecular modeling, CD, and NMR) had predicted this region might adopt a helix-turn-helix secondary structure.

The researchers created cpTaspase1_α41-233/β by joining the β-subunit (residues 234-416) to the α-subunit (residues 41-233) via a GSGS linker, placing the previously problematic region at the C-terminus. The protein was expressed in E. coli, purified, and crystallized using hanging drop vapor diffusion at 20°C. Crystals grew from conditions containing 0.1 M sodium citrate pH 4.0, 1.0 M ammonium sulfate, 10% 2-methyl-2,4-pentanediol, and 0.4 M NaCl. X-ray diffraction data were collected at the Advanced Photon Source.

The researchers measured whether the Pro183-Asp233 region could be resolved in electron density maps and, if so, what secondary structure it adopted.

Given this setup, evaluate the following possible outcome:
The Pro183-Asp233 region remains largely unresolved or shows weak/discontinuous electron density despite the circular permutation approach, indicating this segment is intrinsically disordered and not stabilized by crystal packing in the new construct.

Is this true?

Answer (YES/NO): NO